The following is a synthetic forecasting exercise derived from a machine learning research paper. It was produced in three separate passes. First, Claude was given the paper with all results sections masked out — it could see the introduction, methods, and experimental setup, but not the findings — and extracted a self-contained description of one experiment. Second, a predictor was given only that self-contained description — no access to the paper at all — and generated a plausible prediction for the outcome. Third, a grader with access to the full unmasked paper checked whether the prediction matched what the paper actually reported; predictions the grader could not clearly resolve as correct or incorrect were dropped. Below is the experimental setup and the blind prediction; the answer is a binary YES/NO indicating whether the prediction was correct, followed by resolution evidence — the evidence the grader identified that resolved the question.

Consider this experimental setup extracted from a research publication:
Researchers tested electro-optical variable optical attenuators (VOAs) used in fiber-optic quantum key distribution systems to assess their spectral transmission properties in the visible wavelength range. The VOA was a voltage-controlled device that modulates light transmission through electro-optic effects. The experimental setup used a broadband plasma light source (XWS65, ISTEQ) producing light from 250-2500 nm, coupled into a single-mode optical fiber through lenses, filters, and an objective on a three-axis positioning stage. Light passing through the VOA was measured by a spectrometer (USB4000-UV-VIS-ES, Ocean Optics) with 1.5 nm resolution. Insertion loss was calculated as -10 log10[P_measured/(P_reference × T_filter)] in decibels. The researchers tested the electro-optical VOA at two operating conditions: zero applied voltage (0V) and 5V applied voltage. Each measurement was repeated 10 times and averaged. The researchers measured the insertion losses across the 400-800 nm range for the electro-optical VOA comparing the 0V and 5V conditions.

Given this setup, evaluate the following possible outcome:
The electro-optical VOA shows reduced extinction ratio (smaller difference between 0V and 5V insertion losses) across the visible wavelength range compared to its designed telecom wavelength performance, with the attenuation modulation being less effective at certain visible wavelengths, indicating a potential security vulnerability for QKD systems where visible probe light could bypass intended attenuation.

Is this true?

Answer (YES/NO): YES